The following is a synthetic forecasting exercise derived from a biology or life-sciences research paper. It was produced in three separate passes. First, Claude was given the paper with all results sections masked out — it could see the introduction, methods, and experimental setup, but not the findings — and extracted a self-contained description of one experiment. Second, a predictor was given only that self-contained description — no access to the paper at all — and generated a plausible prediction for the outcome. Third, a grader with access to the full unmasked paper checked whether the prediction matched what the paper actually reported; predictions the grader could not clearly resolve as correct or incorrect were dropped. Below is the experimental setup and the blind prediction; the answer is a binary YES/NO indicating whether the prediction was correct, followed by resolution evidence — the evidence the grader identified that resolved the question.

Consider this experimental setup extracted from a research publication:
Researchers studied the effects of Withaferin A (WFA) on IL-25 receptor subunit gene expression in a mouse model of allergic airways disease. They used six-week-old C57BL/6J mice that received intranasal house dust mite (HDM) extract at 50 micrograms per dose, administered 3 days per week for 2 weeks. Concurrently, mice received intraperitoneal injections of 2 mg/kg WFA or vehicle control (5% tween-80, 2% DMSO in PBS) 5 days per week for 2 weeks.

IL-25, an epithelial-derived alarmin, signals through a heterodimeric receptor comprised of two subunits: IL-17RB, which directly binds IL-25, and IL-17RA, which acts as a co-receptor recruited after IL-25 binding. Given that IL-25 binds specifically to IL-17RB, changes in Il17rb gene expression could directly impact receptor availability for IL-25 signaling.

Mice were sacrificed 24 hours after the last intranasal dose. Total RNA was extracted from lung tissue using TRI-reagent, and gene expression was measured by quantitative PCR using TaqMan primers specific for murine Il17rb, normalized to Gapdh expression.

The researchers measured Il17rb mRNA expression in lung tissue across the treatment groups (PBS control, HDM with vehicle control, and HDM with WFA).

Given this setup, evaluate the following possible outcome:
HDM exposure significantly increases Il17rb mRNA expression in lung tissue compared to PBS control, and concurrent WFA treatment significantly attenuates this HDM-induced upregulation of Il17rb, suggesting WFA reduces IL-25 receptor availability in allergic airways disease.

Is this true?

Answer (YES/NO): NO